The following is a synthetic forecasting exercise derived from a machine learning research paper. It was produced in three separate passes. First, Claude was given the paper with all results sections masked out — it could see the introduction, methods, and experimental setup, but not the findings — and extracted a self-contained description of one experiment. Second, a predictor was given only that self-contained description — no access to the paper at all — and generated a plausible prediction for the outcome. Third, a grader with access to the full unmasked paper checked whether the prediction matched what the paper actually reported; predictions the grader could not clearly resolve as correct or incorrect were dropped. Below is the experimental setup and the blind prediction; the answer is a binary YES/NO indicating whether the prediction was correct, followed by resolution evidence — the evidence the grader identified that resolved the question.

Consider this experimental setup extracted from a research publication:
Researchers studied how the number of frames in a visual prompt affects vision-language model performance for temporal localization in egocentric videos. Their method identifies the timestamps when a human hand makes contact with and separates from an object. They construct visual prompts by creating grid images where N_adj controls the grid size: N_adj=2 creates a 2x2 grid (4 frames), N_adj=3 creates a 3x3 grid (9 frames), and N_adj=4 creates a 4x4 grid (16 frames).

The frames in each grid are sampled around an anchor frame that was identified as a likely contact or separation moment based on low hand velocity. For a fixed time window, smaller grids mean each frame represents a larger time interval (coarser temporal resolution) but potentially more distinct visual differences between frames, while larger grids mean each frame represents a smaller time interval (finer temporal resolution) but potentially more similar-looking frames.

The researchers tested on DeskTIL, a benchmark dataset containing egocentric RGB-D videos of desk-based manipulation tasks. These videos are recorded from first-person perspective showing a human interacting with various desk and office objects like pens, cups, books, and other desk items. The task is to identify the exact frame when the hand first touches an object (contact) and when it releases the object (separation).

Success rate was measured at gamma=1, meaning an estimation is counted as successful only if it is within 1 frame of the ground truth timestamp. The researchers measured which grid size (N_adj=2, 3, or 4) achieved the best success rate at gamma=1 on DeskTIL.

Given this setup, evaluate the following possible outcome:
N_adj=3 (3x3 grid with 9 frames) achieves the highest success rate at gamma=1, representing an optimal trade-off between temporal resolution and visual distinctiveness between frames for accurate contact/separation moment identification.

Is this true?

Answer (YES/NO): NO